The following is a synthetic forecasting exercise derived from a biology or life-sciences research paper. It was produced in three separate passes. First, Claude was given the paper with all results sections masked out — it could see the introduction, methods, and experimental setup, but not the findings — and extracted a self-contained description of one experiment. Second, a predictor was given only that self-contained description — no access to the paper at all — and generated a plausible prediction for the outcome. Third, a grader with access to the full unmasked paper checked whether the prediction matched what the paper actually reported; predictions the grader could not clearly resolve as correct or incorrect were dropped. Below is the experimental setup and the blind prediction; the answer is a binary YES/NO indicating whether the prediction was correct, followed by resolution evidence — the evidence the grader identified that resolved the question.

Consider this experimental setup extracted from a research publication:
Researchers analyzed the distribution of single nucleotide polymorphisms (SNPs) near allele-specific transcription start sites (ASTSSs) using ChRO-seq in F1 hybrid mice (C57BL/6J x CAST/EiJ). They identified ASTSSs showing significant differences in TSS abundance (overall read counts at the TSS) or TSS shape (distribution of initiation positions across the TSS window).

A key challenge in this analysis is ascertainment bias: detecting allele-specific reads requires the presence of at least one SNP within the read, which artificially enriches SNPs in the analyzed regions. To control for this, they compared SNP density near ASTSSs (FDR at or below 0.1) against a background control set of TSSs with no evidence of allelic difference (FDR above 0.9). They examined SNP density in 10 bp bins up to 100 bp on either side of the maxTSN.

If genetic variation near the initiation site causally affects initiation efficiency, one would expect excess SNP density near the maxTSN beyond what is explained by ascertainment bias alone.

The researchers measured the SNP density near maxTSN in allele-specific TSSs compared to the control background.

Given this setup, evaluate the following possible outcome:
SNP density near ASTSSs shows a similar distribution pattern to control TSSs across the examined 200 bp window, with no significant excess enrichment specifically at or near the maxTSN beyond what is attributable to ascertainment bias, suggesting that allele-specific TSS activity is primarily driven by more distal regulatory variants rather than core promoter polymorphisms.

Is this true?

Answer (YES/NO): NO